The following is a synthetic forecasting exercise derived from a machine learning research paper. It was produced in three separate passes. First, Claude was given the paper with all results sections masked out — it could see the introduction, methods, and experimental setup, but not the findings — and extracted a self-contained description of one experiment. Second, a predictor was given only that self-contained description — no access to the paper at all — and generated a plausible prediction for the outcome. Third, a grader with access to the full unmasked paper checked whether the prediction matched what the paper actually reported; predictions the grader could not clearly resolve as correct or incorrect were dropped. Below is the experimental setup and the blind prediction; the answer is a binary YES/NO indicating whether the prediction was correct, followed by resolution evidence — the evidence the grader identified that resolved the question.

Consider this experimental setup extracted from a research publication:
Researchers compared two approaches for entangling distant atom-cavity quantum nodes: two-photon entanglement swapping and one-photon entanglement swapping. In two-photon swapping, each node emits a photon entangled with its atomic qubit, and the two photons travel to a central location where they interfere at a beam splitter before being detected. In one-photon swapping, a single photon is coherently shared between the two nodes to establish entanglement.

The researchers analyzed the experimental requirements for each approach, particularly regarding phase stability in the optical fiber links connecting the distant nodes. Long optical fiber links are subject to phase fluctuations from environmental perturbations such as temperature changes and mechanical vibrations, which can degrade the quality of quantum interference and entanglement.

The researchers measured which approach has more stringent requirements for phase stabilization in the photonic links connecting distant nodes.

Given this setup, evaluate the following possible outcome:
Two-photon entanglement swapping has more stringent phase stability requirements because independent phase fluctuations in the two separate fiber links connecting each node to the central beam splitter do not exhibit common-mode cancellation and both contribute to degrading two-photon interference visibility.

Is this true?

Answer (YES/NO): NO